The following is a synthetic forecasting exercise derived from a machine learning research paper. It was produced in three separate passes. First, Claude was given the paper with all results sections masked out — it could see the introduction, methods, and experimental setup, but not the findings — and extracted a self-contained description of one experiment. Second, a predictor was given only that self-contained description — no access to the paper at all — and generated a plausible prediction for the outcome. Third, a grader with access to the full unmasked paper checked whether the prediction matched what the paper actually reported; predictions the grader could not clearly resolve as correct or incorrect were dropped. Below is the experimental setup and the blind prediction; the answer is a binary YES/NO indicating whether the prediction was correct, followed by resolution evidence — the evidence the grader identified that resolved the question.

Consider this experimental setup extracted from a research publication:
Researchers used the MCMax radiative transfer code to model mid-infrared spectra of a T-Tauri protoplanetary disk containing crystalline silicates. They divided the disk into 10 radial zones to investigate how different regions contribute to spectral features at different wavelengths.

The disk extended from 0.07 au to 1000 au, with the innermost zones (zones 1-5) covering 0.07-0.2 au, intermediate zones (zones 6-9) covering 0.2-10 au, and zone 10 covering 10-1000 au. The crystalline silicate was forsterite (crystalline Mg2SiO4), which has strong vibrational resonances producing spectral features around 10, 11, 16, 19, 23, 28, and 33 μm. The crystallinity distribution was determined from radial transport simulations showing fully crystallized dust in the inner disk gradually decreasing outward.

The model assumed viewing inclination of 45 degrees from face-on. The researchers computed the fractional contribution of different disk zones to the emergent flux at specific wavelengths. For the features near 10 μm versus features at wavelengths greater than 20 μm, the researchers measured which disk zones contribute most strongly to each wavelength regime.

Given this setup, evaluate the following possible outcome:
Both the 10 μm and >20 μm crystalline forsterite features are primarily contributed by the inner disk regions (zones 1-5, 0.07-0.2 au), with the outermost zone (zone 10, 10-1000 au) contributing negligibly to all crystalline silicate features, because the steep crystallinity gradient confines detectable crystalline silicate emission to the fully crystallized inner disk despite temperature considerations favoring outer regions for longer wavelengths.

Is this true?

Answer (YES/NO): NO